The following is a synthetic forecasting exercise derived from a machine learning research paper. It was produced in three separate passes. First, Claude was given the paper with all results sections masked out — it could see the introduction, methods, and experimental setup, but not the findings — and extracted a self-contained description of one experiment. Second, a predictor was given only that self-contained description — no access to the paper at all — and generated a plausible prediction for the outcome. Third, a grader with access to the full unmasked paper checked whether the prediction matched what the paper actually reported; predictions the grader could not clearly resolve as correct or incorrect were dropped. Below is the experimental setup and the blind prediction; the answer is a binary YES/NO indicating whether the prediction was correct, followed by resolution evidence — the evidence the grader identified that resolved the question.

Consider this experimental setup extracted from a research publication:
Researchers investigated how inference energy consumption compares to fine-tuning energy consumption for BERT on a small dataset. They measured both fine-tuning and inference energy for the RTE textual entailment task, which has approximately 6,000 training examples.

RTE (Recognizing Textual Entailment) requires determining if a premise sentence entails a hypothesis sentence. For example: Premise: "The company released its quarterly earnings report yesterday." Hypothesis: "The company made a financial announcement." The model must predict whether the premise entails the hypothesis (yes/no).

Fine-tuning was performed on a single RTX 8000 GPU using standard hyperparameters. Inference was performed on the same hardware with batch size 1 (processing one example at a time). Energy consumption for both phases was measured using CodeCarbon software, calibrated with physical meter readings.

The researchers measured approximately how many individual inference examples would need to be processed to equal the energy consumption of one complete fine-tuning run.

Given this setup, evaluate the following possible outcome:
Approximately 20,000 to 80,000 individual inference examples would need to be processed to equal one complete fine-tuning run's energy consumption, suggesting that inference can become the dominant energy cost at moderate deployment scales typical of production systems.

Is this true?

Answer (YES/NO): NO